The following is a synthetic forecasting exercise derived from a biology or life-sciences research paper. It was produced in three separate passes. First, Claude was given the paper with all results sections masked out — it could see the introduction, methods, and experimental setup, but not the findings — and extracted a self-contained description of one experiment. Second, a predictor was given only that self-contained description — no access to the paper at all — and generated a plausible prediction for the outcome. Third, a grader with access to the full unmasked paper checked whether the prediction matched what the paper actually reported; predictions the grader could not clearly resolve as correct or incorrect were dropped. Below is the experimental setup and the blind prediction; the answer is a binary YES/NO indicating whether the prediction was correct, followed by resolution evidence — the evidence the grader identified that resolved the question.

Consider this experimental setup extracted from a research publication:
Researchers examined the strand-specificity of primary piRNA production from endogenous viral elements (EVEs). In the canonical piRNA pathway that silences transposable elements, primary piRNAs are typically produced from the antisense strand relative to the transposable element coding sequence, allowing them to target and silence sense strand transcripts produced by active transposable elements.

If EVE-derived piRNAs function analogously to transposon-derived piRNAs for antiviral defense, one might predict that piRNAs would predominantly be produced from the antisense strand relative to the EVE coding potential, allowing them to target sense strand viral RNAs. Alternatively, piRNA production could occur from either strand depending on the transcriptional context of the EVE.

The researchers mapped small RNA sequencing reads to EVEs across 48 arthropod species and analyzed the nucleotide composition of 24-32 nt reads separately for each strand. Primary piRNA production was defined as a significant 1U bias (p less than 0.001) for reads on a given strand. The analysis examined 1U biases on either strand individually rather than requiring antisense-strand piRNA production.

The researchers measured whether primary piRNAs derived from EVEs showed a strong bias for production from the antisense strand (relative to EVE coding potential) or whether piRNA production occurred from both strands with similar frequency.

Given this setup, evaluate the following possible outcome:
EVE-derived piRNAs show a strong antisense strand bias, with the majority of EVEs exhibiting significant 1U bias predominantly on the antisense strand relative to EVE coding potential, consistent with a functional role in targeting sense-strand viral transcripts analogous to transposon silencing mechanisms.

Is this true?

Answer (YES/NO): NO